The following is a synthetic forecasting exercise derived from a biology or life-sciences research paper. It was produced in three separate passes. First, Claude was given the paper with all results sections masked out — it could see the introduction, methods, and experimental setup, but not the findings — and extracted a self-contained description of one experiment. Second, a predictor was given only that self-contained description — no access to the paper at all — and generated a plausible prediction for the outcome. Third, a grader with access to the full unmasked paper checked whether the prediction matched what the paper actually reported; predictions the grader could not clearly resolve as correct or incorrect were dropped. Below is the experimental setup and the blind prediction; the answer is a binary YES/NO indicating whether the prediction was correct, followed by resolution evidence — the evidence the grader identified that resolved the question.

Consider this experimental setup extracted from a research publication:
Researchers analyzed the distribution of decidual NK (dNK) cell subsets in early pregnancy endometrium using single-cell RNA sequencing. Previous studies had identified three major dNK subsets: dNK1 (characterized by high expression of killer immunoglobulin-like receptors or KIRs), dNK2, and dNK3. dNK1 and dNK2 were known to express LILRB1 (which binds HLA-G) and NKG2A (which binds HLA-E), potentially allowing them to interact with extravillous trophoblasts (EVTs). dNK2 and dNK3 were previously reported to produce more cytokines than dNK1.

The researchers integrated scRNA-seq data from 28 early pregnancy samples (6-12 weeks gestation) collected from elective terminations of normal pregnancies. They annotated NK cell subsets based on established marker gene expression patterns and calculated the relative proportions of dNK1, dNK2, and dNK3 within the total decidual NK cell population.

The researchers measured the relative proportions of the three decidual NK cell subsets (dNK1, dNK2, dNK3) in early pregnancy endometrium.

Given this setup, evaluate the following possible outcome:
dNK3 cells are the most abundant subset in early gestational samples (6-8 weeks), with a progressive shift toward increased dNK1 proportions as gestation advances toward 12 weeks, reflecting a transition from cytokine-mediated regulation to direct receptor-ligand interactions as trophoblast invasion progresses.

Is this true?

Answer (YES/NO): NO